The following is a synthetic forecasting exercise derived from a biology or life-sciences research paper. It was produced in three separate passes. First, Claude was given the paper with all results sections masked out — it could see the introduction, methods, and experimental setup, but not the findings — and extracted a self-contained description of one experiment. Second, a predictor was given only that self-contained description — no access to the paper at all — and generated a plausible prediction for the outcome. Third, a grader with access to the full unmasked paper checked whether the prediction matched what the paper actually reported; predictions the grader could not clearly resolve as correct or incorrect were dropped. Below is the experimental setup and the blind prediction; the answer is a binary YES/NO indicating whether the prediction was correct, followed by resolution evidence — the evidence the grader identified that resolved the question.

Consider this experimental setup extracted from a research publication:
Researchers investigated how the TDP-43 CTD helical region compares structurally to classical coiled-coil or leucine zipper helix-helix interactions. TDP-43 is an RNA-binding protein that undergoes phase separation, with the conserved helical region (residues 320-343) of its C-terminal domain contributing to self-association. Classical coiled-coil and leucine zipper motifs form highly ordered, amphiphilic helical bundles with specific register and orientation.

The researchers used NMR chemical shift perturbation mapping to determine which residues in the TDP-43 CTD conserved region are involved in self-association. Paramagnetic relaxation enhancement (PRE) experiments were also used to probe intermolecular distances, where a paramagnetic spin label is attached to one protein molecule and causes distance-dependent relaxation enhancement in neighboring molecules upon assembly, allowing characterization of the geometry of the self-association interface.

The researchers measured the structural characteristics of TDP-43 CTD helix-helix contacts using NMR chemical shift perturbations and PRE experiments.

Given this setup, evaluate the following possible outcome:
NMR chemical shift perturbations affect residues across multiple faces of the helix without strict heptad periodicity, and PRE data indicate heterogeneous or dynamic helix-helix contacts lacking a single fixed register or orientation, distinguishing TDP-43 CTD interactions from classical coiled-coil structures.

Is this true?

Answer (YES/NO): YES